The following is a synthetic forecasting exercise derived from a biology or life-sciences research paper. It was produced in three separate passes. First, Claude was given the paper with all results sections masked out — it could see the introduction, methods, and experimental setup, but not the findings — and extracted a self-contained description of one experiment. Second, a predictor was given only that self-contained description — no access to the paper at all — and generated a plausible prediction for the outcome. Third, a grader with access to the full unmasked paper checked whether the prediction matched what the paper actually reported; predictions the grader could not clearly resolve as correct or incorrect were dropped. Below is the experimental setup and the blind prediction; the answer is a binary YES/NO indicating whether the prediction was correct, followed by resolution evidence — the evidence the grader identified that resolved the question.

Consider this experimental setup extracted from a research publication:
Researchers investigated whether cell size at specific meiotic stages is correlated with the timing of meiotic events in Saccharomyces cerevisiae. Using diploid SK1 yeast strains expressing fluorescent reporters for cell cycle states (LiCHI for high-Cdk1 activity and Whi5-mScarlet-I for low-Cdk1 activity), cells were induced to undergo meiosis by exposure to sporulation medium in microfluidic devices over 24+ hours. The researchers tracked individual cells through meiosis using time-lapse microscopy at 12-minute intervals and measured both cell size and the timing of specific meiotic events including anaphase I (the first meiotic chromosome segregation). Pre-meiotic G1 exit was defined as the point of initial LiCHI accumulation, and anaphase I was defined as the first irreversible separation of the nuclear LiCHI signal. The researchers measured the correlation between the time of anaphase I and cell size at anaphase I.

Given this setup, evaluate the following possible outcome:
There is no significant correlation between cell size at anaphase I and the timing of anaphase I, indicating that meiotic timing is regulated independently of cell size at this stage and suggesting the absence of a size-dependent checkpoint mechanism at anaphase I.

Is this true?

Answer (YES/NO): YES